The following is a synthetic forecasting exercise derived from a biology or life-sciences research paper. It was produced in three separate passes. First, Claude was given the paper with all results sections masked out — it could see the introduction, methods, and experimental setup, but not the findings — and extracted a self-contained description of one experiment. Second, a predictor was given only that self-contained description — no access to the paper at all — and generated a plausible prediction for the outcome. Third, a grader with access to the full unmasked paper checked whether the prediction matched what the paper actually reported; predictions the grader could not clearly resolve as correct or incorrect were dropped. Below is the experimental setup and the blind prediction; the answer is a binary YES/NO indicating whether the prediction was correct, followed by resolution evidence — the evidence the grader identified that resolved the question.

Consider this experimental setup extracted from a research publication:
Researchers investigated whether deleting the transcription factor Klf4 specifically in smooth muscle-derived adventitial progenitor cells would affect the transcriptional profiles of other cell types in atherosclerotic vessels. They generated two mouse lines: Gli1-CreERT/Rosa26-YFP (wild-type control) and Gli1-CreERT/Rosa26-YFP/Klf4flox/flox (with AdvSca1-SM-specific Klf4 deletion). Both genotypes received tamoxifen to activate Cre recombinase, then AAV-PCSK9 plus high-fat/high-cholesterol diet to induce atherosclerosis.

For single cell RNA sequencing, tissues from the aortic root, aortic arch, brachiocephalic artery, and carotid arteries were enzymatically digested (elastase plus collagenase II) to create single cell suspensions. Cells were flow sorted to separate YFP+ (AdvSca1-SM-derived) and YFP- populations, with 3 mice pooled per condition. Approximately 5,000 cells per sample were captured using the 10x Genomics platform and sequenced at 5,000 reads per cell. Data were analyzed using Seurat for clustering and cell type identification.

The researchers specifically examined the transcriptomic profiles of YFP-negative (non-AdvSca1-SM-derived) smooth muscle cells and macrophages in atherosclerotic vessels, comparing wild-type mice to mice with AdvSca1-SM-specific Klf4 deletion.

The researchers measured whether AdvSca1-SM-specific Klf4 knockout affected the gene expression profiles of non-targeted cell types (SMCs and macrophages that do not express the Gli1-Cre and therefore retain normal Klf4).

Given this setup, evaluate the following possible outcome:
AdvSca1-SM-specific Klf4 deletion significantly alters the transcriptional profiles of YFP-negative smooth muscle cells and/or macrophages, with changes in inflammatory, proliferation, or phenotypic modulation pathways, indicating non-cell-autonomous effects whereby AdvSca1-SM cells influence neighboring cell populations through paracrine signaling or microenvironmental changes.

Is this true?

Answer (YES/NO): YES